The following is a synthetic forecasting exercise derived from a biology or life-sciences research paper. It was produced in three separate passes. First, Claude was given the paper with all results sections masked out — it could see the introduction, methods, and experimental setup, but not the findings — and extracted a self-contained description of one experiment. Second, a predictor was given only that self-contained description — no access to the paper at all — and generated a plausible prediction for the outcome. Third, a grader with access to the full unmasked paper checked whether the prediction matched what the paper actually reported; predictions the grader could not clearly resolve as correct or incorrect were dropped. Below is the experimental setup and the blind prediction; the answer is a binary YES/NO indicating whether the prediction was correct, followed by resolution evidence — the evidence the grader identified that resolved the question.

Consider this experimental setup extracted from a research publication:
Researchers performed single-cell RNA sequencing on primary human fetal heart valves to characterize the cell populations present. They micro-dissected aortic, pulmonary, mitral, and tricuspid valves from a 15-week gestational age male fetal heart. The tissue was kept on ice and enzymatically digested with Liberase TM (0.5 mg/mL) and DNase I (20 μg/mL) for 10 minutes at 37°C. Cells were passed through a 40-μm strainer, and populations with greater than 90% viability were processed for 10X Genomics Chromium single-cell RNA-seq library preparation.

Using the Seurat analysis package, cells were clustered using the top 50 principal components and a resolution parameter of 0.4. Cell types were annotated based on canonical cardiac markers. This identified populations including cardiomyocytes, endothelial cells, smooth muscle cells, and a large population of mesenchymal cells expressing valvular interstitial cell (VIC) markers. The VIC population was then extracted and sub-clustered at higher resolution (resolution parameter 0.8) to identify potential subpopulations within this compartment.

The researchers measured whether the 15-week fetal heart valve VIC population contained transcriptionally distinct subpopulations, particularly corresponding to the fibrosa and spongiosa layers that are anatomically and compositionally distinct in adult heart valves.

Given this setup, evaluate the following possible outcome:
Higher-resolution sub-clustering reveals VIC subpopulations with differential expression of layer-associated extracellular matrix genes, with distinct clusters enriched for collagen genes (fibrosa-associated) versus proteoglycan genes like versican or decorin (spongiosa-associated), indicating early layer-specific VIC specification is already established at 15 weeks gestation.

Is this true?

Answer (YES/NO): YES